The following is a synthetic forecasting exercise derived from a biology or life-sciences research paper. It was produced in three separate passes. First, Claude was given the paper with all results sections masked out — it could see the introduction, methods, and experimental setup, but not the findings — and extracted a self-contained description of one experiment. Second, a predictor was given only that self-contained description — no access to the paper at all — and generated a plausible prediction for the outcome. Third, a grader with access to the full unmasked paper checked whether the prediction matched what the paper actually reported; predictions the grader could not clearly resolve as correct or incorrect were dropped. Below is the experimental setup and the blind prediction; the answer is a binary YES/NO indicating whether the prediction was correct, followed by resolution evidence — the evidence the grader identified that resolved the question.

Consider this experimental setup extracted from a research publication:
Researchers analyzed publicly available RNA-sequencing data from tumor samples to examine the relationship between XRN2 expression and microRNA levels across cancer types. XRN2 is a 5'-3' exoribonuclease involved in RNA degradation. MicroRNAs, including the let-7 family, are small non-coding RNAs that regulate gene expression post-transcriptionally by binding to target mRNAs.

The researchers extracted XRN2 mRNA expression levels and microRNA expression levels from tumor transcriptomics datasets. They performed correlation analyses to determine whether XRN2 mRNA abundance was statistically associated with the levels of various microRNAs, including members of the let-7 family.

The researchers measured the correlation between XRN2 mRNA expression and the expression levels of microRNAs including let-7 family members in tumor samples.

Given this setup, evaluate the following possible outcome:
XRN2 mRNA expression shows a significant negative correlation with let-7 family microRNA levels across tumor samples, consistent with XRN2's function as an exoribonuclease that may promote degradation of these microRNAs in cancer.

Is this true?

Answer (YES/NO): YES